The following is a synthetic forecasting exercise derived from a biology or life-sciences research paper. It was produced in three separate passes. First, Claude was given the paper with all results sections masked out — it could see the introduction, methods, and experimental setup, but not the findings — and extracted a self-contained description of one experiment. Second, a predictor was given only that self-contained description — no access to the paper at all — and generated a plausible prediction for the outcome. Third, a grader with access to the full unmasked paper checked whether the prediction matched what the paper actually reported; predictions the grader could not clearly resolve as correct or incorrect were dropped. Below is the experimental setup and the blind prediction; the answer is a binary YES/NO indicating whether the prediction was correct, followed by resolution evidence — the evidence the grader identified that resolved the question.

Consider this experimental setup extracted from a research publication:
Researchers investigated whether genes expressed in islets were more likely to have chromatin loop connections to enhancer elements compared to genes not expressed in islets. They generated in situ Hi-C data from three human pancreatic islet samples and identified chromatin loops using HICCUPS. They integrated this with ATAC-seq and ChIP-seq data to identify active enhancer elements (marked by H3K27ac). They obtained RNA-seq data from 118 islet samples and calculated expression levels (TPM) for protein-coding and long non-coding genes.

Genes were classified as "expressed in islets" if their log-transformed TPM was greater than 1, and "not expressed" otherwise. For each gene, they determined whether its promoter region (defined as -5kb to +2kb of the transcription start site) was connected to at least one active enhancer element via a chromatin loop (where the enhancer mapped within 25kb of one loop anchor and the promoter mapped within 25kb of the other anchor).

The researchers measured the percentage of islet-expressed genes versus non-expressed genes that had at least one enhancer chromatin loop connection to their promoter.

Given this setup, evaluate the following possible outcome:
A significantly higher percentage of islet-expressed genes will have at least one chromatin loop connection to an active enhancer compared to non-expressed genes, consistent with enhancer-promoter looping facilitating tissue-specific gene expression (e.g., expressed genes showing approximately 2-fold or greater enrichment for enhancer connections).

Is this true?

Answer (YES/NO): YES